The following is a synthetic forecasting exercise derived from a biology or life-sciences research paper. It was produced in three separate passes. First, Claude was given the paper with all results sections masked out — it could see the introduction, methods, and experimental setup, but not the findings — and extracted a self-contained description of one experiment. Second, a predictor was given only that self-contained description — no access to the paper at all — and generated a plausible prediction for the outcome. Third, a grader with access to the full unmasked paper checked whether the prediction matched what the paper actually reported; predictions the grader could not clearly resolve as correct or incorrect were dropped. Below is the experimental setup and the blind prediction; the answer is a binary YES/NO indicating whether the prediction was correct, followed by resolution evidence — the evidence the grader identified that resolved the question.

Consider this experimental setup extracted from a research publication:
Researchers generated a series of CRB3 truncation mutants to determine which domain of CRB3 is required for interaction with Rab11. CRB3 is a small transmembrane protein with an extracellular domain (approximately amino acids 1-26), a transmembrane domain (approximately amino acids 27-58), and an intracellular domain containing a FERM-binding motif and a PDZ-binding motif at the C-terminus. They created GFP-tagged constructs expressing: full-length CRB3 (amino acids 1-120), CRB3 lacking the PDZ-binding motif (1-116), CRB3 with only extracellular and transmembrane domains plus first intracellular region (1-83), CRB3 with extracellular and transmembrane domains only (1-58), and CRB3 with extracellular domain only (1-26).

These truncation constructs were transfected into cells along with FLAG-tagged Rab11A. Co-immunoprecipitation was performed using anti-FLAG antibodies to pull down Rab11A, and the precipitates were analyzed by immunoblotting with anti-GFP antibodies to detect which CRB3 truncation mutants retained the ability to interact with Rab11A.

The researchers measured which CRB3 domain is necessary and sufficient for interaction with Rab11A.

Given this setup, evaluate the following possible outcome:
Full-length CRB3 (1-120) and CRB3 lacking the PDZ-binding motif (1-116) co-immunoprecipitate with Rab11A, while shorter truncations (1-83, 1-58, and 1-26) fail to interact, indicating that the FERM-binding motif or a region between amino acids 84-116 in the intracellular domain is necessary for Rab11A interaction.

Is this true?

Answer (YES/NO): NO